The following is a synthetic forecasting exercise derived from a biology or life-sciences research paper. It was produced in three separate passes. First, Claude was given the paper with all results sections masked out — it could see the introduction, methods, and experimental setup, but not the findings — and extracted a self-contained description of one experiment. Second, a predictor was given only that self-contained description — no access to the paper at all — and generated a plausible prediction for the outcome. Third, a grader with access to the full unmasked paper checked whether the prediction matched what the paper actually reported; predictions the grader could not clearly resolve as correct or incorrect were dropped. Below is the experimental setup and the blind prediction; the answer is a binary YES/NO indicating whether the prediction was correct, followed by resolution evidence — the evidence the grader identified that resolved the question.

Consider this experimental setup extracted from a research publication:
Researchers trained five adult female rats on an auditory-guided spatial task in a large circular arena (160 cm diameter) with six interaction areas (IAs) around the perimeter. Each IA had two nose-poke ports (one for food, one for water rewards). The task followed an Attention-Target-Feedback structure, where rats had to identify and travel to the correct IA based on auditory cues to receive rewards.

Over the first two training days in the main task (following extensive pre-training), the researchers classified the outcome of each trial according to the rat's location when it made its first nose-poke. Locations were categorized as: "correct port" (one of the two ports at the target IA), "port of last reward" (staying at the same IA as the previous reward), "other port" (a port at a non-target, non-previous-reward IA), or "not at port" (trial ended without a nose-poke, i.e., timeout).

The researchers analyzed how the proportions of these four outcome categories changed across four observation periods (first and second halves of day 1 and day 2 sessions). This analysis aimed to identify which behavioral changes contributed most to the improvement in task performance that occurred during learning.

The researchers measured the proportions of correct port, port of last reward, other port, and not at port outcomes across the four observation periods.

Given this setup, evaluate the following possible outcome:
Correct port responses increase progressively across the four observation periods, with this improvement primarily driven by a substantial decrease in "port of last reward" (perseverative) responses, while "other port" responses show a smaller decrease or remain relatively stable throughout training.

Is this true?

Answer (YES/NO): YES